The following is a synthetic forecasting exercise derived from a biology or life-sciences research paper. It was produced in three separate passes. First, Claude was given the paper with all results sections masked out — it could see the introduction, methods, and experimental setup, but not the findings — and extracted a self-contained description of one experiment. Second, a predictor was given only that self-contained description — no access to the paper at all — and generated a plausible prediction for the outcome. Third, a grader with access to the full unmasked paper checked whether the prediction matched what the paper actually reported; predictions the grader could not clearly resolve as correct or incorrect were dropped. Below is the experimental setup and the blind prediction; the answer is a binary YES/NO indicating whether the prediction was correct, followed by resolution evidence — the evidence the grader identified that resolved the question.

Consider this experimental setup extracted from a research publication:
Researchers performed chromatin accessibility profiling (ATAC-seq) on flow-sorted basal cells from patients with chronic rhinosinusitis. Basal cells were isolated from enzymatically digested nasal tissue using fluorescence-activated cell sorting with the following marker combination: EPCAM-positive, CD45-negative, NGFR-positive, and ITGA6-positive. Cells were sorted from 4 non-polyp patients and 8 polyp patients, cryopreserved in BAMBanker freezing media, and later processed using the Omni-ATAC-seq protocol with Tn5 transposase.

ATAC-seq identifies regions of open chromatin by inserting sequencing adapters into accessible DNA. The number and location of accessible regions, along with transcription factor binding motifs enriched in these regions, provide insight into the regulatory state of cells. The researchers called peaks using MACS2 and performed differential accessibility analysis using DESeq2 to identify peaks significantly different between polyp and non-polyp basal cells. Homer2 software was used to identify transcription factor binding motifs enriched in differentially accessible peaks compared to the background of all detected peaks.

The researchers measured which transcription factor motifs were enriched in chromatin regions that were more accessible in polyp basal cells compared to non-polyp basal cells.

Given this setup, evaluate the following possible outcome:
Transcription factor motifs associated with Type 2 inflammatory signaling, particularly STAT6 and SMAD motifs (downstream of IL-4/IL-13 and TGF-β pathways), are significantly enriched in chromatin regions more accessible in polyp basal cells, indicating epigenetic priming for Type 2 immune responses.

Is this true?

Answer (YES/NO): NO